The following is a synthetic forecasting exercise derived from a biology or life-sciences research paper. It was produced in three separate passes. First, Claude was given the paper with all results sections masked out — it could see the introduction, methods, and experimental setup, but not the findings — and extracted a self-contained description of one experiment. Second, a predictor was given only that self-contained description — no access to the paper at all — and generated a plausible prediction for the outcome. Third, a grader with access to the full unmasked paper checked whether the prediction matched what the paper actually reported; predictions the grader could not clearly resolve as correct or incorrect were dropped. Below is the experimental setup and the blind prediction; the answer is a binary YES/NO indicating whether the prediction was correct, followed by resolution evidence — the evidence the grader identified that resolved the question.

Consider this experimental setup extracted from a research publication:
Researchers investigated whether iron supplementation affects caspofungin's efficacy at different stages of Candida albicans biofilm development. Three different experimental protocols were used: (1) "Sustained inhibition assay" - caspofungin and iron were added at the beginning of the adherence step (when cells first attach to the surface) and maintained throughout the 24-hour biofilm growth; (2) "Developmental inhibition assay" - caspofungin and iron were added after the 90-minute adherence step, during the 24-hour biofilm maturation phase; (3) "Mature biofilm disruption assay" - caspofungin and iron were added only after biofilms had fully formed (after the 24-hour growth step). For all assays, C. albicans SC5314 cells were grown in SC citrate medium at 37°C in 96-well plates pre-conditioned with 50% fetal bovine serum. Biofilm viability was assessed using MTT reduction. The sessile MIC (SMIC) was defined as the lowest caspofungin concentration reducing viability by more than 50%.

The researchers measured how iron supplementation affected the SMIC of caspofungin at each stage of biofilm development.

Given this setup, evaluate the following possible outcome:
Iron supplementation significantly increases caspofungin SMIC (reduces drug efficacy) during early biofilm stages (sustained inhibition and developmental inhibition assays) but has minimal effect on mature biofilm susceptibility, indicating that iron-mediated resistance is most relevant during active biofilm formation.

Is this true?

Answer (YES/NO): YES